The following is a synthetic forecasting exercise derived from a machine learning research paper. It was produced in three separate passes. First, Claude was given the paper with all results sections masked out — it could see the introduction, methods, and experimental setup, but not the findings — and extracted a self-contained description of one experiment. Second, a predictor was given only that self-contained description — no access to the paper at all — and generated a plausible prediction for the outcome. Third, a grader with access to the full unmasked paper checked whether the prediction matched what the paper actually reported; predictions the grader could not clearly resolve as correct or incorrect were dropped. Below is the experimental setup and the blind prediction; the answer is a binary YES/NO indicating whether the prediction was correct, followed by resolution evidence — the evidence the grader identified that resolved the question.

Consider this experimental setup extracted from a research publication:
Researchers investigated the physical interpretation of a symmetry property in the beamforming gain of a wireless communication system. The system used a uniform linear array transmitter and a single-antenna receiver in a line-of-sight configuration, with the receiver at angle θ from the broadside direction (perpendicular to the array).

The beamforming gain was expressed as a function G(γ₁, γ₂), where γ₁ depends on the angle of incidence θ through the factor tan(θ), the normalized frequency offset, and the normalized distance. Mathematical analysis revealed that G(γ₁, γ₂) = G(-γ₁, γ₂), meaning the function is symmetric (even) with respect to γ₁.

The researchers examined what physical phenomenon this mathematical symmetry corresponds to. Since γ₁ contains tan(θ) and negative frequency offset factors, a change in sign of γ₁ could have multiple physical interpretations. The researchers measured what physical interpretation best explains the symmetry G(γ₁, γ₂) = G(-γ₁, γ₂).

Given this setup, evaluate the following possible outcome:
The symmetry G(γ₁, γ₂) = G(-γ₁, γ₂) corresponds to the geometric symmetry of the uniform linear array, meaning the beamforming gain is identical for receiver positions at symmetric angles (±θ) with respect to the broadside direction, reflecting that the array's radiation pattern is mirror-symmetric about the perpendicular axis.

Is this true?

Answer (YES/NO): YES